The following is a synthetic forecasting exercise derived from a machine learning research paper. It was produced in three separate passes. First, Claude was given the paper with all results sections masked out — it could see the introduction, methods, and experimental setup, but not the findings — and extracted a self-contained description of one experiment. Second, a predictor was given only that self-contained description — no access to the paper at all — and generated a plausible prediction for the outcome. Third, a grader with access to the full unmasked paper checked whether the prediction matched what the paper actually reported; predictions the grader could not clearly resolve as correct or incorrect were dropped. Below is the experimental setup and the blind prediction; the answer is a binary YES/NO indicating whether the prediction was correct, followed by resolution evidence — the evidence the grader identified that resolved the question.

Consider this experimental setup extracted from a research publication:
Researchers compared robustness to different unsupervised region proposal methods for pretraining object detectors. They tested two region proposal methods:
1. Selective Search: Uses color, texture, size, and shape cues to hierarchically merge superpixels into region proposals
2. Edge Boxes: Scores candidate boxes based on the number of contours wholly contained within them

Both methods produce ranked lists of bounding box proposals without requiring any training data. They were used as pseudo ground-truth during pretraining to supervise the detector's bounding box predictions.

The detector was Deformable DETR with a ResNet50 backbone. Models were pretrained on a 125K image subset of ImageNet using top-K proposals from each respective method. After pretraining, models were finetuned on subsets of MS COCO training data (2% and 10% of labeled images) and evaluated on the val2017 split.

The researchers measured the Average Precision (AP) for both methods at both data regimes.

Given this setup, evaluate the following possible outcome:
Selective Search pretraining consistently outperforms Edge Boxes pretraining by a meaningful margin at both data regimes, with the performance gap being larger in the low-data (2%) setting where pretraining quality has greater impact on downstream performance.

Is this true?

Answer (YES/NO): NO